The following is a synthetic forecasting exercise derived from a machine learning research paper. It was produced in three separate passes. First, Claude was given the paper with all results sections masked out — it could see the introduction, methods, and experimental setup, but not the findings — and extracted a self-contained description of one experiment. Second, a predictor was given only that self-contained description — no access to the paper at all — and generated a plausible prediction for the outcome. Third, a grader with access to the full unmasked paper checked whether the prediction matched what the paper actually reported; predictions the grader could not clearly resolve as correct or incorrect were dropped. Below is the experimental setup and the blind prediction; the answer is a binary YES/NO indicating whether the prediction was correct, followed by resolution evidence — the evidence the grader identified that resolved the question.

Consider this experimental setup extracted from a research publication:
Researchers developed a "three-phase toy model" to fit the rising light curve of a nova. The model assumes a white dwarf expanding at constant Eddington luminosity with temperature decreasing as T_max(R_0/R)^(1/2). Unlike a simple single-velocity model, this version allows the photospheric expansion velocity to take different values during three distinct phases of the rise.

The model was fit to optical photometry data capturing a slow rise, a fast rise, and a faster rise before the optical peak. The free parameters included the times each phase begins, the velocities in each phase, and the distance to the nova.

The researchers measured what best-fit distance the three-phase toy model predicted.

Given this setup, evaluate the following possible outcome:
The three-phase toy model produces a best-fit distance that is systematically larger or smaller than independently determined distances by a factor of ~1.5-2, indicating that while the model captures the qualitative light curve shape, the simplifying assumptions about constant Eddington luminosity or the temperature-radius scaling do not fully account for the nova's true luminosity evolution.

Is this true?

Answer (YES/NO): NO